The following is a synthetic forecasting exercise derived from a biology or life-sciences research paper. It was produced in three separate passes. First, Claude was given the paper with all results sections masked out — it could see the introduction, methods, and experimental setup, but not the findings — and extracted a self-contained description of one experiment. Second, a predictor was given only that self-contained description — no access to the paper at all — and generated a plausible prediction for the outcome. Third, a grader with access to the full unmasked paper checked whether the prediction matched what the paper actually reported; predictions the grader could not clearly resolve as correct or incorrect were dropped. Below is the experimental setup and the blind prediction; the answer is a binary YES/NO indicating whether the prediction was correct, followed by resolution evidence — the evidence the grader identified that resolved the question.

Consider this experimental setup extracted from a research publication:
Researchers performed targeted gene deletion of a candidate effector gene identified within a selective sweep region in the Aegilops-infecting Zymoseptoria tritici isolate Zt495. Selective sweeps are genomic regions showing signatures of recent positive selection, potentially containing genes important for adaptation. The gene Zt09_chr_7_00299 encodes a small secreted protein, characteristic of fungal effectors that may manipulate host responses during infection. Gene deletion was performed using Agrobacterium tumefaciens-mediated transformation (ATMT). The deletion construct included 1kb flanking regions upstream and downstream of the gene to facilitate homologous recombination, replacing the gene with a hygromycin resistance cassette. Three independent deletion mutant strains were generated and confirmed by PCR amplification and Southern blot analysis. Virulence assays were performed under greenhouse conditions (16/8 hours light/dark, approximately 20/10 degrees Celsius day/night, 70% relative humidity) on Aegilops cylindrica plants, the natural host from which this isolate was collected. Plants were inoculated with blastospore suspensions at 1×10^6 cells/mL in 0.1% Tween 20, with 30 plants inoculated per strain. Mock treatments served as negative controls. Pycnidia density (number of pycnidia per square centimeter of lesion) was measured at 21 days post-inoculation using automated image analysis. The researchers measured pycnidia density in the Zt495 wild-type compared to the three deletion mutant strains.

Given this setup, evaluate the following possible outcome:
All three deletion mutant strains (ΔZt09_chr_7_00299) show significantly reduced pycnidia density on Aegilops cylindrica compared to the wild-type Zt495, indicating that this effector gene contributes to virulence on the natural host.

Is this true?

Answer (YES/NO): YES